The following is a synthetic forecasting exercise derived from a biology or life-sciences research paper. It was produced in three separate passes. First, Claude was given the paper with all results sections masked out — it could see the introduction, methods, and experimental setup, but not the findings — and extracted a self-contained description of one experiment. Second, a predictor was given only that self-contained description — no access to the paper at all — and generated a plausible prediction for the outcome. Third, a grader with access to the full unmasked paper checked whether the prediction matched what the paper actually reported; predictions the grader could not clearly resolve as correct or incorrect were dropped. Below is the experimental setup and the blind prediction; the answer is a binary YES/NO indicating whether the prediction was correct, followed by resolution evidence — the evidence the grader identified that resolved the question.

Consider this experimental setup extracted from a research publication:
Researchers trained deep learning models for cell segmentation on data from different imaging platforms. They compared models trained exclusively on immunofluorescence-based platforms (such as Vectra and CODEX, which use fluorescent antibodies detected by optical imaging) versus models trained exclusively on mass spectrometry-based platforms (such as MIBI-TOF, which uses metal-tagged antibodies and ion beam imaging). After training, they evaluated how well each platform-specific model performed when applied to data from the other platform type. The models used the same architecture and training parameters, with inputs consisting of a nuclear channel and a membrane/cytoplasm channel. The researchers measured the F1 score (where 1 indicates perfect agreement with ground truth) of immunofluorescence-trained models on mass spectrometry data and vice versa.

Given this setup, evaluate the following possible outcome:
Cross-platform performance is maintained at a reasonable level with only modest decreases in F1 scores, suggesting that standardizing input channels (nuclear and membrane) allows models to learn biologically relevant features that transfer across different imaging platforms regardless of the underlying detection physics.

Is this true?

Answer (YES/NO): NO